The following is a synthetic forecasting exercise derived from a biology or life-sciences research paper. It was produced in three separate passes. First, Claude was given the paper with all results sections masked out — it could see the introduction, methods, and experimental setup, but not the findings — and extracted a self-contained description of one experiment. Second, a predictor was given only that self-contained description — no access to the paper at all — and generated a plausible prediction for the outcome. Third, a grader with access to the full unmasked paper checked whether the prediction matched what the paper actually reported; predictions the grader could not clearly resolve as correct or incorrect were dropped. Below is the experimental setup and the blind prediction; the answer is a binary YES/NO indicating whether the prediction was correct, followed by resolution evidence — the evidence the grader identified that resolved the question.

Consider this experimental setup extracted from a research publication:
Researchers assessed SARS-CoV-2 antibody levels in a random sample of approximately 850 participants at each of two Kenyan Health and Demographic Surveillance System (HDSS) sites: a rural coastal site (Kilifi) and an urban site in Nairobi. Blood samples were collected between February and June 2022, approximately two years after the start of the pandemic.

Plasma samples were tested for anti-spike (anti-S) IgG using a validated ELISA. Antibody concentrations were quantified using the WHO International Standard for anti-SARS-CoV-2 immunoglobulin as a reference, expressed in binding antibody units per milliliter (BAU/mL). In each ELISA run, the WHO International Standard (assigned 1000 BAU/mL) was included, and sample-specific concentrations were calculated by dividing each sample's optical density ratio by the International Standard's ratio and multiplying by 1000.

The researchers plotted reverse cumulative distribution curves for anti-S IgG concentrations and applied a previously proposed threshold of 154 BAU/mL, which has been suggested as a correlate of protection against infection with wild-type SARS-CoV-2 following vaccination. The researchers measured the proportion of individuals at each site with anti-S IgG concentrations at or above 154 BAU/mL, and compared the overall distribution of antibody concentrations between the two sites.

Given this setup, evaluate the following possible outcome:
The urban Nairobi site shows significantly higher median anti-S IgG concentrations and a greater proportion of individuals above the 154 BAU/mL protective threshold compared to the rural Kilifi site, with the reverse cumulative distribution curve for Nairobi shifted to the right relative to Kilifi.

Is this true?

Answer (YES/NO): YES